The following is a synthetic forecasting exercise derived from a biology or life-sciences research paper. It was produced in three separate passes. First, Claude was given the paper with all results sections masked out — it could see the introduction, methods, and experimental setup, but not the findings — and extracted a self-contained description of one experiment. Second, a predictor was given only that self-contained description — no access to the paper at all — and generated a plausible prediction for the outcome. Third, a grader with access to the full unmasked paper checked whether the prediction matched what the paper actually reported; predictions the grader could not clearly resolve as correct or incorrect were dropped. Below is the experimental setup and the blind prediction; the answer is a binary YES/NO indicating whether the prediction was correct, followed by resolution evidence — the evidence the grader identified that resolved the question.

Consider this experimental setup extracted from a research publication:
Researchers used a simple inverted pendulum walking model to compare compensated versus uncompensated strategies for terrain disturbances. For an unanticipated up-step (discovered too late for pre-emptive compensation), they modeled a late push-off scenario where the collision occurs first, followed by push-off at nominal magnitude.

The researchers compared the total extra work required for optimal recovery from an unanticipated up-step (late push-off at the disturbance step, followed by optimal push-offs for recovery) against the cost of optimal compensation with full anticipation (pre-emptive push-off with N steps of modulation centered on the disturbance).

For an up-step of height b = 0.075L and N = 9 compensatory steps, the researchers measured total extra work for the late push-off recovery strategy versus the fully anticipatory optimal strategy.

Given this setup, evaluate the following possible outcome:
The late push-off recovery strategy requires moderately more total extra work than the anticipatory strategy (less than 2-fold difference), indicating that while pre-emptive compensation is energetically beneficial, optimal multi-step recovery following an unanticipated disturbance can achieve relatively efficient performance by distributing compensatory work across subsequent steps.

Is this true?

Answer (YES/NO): NO